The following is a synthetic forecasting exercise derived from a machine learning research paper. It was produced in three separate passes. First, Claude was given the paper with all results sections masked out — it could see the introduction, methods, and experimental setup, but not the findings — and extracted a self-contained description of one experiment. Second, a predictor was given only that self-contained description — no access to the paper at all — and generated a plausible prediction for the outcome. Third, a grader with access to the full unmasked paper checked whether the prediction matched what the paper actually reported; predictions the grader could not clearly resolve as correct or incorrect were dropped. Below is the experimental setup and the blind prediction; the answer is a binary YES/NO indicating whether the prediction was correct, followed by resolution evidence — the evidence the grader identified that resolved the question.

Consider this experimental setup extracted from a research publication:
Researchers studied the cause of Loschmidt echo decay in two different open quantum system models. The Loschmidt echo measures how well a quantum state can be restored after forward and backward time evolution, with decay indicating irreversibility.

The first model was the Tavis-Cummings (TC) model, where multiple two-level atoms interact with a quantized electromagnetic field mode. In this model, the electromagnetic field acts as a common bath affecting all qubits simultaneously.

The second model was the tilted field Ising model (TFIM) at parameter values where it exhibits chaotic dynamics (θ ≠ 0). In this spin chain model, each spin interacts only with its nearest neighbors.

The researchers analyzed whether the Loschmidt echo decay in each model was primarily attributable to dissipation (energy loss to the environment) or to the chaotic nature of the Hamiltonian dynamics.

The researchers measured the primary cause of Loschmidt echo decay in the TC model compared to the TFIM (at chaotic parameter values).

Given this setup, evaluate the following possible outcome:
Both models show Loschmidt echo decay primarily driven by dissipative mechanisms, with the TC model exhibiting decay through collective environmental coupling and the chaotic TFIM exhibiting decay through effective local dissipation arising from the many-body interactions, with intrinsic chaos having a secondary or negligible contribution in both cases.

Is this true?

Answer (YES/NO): NO